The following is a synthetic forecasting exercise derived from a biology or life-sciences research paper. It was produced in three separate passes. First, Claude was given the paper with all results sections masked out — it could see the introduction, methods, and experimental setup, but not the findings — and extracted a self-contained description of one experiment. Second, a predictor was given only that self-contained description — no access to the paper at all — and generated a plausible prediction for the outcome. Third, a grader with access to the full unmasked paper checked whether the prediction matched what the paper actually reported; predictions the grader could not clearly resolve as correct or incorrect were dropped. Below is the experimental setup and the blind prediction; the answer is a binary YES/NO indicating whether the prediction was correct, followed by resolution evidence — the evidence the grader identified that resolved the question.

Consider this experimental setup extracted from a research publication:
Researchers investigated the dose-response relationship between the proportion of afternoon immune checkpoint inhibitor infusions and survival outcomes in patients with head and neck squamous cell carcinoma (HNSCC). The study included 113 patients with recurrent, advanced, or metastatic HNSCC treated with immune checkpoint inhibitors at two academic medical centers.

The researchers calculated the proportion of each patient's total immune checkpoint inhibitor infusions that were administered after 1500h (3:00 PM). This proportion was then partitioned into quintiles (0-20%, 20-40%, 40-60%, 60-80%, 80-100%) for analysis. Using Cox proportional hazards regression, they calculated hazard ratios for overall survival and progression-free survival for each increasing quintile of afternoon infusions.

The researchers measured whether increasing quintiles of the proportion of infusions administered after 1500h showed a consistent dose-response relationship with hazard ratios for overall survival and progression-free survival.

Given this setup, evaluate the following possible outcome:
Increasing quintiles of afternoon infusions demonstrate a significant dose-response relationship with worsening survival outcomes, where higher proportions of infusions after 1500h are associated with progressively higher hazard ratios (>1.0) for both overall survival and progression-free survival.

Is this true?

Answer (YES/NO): YES